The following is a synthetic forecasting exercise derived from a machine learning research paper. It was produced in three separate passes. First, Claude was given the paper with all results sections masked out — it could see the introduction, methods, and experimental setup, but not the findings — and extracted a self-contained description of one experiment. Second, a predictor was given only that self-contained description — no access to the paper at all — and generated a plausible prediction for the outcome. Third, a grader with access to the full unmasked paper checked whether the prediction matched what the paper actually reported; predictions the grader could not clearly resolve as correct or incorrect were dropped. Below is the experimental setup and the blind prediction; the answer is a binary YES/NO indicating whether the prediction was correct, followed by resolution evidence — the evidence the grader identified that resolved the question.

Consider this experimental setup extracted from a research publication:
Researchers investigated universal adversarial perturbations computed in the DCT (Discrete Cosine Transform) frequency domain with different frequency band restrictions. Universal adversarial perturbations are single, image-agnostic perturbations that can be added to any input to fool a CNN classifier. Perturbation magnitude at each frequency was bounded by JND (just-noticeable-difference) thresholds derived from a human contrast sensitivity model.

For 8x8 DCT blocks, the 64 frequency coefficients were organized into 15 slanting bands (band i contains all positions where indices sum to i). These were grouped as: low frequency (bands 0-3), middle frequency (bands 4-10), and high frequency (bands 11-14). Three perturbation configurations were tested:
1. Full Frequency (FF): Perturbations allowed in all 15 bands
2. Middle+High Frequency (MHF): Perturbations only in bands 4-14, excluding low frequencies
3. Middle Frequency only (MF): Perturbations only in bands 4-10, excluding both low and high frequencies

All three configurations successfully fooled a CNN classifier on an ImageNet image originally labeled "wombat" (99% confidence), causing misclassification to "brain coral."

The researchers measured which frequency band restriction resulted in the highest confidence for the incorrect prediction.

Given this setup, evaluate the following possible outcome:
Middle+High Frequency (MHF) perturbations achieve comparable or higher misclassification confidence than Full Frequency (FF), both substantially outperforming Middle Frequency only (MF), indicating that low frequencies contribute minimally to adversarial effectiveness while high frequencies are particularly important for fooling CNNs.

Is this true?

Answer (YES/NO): NO